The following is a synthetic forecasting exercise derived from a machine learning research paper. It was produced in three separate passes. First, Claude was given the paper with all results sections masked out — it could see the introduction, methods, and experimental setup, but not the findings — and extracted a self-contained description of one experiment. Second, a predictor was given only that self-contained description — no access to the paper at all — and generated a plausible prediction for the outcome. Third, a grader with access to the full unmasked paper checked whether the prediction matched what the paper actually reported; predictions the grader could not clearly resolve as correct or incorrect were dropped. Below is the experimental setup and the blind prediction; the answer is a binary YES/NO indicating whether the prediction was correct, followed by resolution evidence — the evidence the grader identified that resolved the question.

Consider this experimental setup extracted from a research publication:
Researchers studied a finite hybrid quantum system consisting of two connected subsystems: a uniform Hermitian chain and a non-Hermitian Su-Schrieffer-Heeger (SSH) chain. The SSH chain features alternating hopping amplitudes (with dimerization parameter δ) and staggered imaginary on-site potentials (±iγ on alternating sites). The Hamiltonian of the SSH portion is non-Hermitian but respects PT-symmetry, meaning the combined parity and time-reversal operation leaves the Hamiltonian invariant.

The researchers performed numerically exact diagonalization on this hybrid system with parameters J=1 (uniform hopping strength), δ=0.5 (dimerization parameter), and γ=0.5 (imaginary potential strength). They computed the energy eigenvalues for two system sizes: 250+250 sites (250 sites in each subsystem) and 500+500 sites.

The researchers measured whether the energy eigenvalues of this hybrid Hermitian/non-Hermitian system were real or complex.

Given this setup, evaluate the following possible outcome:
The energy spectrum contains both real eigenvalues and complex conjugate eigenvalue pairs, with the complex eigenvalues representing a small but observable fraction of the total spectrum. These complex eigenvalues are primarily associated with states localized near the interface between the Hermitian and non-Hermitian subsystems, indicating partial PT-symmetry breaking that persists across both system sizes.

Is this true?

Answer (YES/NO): NO